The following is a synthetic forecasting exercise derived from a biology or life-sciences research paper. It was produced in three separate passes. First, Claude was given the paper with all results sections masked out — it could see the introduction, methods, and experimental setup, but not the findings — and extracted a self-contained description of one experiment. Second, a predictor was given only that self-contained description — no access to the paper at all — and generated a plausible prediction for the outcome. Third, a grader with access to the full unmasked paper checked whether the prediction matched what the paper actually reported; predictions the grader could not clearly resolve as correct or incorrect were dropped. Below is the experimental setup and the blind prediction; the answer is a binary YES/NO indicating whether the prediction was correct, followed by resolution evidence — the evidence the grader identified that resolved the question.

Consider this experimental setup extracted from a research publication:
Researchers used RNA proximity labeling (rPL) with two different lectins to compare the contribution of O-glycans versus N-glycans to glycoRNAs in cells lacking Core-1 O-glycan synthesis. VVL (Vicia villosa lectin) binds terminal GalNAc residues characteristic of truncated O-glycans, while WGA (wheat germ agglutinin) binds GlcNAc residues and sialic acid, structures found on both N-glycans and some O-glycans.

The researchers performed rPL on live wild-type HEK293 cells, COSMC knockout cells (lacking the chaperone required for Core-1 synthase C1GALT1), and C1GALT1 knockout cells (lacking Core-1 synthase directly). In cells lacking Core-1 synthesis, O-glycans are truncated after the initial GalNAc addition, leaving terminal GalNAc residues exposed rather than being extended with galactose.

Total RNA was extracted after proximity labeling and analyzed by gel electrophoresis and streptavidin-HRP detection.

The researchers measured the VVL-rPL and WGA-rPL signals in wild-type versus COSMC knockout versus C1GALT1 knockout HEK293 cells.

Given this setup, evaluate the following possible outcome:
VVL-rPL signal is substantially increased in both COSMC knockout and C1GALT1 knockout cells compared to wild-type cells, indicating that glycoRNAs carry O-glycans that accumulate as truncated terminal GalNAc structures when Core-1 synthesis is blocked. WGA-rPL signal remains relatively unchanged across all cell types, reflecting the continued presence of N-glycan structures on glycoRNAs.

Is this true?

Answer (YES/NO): NO